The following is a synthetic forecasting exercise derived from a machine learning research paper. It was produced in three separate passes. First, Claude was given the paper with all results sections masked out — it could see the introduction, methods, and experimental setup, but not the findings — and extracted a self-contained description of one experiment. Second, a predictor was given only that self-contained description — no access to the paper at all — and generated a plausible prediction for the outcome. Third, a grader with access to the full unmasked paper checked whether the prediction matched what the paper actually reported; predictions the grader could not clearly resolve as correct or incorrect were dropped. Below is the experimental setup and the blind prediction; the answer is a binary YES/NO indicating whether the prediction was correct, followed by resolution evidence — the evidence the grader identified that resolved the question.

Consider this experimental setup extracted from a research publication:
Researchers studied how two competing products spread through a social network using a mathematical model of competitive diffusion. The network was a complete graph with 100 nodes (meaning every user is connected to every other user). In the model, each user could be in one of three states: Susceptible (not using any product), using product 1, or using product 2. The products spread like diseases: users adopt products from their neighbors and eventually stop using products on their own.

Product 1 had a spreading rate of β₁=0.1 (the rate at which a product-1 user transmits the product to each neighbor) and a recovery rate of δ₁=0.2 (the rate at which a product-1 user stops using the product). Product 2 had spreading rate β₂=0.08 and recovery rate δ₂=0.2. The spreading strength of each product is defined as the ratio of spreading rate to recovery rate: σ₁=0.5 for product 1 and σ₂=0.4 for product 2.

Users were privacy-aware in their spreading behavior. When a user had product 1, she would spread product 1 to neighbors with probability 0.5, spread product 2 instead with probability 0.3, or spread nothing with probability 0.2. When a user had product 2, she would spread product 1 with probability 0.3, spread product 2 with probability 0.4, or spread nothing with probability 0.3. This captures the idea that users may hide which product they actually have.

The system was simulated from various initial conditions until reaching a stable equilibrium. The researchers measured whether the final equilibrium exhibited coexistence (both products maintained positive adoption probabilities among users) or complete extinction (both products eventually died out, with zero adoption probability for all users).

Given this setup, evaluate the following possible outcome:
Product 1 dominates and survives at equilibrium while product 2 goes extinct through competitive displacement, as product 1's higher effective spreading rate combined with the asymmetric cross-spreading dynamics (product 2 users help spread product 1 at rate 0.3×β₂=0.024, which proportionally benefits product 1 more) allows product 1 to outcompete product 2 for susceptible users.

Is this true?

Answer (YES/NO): NO